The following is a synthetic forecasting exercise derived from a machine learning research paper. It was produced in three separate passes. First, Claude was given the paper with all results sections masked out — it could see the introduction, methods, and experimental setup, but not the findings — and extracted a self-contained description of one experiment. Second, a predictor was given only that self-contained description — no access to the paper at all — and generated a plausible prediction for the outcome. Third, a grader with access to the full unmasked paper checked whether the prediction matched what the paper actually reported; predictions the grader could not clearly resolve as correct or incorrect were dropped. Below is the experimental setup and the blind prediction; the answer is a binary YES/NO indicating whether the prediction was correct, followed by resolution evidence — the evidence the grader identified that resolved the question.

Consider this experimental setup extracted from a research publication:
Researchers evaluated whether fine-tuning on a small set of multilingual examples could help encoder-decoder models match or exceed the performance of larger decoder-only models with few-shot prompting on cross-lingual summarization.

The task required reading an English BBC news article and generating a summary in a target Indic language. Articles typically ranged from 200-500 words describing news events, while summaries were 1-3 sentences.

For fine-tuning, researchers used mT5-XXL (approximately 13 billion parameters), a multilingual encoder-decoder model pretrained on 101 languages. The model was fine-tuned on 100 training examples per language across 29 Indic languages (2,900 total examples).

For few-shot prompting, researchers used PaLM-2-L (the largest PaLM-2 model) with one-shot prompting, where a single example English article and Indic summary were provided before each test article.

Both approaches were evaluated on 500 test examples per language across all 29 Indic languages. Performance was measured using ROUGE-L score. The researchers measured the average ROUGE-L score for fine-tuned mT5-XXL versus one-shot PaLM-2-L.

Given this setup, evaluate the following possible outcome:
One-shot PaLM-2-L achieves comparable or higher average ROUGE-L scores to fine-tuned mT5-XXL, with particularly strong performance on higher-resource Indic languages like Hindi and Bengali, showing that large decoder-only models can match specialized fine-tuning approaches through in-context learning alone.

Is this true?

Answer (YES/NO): NO